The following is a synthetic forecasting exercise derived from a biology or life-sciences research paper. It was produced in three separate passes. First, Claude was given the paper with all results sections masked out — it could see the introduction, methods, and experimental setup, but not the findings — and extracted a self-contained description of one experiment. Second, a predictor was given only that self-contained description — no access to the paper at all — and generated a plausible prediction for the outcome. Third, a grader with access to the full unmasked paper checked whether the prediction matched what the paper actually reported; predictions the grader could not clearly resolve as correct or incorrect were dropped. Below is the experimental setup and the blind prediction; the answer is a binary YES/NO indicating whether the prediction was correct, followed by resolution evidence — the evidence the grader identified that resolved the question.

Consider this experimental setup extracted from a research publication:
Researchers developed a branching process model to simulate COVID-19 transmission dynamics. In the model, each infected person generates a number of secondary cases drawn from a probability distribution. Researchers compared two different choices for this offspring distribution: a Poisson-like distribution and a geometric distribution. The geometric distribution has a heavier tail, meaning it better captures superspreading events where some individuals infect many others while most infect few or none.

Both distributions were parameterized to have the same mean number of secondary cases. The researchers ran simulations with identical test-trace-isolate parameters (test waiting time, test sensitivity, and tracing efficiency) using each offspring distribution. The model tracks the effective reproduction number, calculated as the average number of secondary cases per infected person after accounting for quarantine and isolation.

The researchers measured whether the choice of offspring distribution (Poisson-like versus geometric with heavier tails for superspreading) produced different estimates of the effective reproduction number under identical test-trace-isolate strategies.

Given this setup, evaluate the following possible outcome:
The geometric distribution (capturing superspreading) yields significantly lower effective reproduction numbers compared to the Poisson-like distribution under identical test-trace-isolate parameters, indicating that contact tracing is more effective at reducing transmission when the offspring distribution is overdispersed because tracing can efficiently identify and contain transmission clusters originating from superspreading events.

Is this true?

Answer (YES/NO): NO